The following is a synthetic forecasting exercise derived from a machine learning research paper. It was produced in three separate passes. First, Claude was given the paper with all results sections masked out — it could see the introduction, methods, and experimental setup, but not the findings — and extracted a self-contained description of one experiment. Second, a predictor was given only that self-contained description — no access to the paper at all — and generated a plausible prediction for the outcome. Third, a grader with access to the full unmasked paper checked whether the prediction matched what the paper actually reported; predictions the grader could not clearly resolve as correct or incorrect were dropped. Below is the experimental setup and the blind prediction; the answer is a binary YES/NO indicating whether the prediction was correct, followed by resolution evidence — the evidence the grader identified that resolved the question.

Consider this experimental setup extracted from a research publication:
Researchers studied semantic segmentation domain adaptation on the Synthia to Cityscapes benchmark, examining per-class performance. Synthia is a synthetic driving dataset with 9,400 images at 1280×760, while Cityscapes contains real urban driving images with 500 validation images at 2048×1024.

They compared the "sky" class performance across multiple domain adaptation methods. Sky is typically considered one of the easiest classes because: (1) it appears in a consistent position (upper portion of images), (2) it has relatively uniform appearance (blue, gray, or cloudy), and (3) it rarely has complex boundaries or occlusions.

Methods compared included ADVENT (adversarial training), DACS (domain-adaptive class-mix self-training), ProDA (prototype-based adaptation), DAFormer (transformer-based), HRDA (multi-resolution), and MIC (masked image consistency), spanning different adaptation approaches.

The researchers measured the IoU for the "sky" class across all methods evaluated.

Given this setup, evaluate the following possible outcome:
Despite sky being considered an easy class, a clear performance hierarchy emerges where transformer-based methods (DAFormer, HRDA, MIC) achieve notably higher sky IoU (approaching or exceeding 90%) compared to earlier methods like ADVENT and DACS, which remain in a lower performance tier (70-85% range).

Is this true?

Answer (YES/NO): NO